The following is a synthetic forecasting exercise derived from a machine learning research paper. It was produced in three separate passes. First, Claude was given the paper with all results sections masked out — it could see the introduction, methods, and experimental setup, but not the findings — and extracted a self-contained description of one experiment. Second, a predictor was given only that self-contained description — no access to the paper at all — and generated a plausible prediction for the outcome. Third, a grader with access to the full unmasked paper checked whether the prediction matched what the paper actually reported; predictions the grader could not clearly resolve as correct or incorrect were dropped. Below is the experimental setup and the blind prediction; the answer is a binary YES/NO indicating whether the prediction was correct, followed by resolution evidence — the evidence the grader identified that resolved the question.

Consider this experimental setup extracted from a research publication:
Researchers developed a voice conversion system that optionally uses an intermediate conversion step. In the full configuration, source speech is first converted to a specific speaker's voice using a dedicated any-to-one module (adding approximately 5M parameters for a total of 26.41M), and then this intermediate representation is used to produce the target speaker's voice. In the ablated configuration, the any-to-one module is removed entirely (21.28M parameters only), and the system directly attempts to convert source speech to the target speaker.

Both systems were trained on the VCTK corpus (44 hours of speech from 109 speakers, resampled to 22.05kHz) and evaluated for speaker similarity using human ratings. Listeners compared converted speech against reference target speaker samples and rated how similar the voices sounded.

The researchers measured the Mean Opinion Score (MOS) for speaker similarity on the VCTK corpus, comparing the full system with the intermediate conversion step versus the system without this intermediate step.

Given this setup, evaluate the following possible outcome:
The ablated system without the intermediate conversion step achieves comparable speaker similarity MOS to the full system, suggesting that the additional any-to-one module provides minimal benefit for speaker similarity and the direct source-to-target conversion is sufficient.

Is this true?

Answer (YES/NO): NO